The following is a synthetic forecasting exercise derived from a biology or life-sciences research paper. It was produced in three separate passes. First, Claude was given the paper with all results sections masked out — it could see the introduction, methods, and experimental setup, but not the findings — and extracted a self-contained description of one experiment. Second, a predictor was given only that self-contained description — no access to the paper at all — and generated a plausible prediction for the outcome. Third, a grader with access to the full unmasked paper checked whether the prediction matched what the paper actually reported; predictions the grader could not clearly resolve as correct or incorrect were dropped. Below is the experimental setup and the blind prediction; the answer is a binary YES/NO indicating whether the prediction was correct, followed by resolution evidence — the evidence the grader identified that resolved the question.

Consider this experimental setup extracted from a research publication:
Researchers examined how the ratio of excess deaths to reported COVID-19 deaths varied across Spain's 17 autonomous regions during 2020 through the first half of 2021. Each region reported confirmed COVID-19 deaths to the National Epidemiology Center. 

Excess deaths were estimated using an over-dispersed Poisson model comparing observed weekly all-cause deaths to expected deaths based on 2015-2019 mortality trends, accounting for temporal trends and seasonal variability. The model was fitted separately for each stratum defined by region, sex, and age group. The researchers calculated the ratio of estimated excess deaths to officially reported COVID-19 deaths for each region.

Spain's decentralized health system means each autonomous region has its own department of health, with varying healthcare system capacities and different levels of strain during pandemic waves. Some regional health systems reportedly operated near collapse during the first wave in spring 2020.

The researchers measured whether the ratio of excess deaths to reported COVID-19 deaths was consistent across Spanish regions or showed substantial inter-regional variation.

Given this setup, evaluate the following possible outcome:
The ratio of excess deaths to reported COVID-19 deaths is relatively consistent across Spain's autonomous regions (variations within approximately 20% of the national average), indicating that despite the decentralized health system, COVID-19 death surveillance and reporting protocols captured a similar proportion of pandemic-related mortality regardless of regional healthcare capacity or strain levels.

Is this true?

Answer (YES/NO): NO